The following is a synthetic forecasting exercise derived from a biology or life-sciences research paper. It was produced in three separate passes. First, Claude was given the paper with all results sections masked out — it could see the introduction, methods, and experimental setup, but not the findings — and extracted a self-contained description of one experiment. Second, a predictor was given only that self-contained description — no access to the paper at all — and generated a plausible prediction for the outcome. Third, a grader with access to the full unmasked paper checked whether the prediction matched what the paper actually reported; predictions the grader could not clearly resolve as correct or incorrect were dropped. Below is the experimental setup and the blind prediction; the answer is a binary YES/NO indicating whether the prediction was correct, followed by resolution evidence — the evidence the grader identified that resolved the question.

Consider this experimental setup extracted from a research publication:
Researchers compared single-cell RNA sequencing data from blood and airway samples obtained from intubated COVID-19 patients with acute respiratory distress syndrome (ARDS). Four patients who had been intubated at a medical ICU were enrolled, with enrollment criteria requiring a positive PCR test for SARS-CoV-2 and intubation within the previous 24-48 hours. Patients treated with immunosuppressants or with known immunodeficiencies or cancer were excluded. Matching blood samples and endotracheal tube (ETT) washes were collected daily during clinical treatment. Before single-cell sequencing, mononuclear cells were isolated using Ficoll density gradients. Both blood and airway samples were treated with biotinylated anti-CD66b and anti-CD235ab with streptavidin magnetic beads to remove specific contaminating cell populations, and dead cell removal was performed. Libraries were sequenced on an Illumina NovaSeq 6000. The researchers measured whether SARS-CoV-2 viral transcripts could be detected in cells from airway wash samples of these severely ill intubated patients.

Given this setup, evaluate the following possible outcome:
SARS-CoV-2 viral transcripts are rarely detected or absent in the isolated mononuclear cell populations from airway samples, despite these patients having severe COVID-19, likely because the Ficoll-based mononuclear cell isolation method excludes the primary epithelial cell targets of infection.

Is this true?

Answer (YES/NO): NO